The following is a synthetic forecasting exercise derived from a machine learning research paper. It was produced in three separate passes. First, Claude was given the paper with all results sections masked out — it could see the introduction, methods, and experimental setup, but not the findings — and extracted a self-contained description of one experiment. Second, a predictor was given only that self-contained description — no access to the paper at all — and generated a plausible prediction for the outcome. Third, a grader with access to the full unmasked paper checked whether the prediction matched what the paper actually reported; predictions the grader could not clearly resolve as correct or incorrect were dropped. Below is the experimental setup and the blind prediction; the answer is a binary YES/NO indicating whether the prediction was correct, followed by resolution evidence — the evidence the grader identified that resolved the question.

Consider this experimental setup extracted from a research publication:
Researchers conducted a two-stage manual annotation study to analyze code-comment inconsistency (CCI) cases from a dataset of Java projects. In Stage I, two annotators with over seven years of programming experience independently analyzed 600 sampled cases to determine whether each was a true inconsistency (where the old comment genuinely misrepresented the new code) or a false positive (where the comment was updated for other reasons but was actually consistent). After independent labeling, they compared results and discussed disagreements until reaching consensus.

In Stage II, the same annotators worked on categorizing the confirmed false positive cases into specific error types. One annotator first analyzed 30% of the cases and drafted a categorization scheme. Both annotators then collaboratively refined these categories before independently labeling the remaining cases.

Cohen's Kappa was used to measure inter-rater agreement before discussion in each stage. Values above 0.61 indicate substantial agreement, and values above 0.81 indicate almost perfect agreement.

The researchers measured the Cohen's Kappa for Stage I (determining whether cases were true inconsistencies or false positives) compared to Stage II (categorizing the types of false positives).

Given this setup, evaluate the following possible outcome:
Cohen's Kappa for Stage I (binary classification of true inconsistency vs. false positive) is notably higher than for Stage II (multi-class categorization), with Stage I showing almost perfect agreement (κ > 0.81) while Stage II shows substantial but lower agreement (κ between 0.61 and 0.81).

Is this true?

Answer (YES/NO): NO